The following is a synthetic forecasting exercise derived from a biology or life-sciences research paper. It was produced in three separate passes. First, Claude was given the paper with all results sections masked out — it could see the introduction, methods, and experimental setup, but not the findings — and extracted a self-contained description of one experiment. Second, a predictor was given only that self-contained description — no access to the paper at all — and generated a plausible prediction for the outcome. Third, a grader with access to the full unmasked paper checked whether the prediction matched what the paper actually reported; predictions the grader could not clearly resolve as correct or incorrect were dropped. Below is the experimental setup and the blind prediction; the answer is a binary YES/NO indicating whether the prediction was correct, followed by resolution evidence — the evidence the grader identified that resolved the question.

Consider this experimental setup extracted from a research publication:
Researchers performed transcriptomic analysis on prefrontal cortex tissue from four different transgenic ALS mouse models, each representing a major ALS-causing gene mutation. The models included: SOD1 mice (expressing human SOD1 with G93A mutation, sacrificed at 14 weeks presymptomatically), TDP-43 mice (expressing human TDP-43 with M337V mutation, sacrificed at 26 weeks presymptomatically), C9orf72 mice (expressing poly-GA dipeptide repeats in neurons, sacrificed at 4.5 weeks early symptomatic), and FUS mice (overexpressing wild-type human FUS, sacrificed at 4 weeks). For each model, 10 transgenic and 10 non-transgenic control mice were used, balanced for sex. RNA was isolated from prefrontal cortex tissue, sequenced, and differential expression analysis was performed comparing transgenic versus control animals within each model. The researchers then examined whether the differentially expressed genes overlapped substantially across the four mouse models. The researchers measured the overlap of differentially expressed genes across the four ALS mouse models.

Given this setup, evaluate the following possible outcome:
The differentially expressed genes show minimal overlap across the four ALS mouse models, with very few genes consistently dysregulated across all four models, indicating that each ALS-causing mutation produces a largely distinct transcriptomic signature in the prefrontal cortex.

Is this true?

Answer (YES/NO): YES